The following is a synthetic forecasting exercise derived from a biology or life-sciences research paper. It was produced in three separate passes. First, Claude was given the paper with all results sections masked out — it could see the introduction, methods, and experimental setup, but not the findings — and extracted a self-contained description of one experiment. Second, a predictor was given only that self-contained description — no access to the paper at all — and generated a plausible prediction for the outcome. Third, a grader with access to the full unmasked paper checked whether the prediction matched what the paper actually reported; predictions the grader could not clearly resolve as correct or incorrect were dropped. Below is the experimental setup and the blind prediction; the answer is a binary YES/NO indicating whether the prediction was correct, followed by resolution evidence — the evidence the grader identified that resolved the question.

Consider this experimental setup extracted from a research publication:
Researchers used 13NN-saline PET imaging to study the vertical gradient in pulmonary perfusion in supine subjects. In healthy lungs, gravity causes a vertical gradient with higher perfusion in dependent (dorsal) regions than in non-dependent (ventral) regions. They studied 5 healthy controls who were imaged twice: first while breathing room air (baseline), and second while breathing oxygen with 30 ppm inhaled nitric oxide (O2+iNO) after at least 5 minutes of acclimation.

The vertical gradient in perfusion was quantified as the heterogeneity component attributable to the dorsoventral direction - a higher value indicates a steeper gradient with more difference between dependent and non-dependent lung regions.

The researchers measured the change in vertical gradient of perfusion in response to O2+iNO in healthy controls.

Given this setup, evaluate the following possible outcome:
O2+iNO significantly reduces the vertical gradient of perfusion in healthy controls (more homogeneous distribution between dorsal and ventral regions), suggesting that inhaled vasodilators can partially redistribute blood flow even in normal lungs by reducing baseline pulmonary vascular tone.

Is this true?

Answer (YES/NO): NO